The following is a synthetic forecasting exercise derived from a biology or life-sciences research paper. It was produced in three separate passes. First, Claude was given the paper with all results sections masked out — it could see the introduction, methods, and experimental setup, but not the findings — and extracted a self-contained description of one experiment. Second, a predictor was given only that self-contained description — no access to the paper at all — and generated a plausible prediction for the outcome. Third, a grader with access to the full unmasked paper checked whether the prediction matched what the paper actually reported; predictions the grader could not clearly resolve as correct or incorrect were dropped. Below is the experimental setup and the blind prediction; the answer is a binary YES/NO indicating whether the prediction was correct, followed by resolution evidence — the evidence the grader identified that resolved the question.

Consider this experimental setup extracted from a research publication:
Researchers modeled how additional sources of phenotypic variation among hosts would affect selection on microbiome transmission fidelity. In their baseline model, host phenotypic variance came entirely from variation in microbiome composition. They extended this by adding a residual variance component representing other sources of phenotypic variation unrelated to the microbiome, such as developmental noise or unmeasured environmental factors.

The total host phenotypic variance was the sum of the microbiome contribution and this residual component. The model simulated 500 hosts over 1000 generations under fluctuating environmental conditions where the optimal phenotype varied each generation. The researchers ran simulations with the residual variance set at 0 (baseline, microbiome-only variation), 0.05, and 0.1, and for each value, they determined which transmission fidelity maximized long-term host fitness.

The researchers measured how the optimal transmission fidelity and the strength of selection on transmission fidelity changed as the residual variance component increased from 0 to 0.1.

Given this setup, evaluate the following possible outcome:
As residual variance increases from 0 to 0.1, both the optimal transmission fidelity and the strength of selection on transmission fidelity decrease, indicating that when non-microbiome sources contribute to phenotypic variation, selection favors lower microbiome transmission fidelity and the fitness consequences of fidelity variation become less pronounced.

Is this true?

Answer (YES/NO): NO